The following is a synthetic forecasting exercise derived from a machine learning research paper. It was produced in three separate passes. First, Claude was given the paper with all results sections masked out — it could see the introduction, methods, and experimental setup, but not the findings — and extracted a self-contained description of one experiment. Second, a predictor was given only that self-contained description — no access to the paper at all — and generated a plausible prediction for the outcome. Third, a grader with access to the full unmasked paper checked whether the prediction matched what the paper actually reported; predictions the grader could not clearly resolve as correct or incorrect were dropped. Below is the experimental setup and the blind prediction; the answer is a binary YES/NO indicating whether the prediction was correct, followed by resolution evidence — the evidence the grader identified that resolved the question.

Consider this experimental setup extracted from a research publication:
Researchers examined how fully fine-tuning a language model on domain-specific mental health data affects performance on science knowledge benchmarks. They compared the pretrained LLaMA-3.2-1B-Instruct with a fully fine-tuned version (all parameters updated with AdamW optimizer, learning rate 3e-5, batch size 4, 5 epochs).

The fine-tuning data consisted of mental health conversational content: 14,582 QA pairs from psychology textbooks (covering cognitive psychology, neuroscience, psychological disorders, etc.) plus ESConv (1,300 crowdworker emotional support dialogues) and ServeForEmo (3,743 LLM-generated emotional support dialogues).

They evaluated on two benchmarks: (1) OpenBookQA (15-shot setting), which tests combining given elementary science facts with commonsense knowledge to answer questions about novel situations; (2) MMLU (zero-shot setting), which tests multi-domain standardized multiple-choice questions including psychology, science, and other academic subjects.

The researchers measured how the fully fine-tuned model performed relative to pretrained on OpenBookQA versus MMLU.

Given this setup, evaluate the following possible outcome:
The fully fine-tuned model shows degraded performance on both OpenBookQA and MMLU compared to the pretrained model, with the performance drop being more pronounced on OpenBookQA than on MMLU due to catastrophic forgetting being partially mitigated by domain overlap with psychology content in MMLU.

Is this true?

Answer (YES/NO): NO